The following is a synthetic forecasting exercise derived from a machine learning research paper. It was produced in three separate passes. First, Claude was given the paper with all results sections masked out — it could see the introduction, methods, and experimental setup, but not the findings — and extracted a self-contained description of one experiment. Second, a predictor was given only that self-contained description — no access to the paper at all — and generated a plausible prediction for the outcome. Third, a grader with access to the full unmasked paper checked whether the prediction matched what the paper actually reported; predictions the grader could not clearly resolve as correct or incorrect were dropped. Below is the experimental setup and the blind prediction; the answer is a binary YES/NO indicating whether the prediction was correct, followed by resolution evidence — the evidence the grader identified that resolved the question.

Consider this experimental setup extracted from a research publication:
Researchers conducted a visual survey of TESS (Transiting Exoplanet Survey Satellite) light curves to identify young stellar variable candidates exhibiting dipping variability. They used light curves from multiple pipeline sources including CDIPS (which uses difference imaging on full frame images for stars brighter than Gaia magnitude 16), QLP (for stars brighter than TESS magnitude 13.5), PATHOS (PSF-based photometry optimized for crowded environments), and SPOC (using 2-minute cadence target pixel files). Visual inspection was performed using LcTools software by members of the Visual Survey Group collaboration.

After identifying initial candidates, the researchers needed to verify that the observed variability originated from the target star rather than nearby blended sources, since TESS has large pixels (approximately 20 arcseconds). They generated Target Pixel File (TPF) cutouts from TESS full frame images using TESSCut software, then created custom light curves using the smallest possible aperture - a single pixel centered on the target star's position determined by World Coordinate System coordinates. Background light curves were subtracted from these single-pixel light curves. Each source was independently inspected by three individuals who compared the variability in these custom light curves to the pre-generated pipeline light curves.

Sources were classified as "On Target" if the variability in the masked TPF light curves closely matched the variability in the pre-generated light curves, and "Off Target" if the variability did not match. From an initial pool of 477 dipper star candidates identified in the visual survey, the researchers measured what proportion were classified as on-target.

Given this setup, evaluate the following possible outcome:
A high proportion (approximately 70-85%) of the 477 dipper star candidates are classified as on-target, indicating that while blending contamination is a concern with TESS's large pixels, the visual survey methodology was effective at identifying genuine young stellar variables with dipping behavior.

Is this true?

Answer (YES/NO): NO